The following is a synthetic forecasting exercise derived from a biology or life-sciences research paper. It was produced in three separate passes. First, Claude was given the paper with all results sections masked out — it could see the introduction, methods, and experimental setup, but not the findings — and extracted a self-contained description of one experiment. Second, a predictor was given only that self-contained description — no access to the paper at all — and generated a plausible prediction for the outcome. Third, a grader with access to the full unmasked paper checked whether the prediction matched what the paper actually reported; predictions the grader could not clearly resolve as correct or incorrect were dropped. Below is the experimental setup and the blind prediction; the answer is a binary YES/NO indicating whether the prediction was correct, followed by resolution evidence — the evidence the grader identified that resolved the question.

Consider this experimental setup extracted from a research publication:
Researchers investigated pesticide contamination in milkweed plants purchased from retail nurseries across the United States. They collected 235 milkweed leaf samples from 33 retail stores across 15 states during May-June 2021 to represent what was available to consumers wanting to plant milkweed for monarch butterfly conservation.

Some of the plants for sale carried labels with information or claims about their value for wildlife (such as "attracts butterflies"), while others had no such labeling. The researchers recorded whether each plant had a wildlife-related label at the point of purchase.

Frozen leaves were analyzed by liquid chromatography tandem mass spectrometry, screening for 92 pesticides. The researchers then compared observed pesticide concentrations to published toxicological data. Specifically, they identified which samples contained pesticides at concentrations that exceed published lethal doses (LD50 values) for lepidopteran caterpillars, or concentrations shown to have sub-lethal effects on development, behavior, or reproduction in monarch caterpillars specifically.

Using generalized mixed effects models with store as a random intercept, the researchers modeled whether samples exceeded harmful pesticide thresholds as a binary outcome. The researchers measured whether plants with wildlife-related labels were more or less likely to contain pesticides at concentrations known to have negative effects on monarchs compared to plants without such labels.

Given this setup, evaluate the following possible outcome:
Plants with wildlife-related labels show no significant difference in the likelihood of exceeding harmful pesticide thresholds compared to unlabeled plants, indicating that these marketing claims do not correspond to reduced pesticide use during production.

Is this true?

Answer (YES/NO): NO